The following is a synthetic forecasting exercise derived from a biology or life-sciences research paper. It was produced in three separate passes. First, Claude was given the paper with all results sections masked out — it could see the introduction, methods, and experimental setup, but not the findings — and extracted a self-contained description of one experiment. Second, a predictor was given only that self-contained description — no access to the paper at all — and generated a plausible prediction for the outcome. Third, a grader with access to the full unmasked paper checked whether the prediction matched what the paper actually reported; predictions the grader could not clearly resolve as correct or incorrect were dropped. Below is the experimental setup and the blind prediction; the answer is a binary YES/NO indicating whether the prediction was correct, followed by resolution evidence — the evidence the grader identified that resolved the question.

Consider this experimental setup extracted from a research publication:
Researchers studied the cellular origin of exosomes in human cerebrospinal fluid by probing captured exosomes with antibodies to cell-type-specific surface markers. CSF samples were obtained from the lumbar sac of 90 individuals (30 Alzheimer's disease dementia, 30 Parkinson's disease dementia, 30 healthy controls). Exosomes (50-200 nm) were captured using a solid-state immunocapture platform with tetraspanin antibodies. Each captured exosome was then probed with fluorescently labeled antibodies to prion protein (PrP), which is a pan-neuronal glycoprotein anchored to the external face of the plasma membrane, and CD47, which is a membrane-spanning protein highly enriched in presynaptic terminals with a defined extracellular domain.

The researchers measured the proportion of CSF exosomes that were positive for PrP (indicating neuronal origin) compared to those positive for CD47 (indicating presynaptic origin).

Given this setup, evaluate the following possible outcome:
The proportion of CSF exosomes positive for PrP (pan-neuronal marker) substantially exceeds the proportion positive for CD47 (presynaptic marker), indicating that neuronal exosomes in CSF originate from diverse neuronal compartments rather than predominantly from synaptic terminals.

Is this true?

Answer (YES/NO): YES